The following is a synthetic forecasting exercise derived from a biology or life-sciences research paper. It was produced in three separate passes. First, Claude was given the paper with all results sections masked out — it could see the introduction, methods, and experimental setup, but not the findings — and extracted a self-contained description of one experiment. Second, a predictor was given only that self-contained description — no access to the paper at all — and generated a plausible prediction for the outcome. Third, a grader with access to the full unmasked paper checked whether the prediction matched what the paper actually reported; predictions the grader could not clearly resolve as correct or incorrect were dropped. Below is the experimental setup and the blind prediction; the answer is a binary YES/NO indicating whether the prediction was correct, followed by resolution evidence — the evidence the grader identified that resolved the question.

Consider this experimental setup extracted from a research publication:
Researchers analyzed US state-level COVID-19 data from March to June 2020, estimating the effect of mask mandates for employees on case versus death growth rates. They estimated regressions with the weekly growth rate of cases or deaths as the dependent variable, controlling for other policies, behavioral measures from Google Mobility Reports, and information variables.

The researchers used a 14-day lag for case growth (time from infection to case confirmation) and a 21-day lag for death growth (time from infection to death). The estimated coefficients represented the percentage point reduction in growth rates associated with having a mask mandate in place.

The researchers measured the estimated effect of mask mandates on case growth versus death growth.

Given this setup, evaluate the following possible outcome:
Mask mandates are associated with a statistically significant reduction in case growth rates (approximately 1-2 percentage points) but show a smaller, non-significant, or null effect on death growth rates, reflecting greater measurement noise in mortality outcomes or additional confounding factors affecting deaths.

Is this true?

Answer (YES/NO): NO